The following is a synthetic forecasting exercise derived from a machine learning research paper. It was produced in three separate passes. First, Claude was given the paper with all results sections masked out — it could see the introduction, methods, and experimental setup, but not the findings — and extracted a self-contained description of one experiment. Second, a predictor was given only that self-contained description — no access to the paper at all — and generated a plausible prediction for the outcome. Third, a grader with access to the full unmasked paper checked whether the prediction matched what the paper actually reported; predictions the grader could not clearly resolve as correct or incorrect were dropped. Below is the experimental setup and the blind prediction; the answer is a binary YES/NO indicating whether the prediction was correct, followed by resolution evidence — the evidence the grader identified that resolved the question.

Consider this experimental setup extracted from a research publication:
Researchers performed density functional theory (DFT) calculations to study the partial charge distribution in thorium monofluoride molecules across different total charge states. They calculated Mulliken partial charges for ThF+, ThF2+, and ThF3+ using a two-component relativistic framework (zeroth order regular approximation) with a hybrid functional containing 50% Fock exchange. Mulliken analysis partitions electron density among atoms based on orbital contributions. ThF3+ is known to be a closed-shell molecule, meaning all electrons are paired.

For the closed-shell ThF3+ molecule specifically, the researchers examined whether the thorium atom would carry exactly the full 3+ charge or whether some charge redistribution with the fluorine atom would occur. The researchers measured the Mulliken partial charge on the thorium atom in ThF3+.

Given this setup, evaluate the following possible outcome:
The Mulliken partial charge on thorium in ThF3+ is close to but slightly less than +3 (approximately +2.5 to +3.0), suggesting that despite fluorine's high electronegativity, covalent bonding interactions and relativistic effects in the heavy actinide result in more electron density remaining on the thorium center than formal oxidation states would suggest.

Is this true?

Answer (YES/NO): NO